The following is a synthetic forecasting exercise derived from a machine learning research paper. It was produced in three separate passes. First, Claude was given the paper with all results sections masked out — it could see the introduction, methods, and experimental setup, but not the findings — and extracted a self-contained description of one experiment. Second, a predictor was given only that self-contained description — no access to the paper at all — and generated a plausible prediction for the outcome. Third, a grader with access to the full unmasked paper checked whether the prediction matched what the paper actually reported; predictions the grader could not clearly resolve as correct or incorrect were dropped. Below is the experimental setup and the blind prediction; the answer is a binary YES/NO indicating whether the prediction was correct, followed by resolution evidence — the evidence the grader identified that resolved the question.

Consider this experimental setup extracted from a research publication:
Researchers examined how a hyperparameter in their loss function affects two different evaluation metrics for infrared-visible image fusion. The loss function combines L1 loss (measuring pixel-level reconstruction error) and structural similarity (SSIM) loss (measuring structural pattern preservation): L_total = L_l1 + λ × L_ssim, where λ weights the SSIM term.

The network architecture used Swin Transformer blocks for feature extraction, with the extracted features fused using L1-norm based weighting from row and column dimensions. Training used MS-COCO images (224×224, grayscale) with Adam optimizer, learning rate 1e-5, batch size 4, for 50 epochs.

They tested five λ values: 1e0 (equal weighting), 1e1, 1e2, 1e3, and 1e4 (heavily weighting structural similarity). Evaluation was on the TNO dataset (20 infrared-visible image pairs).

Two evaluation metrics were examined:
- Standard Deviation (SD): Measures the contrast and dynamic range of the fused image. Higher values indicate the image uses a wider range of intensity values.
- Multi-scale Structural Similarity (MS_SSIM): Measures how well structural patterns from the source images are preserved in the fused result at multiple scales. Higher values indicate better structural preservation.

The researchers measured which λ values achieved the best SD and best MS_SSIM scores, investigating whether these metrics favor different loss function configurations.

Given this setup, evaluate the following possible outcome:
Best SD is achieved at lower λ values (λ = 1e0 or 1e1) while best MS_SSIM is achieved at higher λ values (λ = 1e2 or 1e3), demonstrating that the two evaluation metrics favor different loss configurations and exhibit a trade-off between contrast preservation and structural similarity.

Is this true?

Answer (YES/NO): NO